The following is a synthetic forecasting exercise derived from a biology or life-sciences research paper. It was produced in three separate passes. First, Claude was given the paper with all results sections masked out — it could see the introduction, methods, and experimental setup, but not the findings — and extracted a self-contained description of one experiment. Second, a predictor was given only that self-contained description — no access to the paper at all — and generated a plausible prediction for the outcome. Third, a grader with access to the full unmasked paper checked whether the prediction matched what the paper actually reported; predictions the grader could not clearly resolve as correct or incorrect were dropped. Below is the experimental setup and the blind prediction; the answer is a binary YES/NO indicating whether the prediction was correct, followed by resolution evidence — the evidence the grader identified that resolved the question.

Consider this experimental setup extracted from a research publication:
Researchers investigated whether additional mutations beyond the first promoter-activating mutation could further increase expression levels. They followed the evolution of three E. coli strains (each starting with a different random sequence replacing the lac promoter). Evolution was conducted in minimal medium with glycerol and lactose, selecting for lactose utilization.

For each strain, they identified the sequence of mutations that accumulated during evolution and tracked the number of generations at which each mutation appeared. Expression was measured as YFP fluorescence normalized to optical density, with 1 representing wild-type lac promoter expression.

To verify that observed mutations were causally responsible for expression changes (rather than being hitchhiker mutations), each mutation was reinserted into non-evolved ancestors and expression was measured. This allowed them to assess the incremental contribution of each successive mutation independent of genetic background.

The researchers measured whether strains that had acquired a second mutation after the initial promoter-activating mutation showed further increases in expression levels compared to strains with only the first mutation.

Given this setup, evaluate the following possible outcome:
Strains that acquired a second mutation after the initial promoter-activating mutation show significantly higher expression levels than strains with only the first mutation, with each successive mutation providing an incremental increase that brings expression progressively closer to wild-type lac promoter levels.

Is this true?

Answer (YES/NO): YES